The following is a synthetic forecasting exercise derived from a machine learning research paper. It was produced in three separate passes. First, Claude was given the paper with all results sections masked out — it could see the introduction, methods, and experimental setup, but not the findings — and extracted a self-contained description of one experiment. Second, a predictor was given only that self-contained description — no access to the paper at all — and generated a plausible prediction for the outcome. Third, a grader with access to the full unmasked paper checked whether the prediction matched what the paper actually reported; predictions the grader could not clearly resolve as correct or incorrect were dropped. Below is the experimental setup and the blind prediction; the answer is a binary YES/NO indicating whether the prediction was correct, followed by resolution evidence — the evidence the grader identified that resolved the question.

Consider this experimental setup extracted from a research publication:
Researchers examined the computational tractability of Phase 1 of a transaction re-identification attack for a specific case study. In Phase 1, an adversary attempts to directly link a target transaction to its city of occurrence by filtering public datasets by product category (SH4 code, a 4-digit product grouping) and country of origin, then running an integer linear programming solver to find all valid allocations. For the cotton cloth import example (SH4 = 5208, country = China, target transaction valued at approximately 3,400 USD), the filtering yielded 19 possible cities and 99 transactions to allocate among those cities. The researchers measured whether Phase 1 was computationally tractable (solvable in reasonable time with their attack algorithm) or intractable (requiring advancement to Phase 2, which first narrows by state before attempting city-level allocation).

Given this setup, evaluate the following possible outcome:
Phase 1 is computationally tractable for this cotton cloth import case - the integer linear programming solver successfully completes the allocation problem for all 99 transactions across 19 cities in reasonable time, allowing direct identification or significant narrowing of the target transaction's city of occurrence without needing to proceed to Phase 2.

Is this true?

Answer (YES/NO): NO